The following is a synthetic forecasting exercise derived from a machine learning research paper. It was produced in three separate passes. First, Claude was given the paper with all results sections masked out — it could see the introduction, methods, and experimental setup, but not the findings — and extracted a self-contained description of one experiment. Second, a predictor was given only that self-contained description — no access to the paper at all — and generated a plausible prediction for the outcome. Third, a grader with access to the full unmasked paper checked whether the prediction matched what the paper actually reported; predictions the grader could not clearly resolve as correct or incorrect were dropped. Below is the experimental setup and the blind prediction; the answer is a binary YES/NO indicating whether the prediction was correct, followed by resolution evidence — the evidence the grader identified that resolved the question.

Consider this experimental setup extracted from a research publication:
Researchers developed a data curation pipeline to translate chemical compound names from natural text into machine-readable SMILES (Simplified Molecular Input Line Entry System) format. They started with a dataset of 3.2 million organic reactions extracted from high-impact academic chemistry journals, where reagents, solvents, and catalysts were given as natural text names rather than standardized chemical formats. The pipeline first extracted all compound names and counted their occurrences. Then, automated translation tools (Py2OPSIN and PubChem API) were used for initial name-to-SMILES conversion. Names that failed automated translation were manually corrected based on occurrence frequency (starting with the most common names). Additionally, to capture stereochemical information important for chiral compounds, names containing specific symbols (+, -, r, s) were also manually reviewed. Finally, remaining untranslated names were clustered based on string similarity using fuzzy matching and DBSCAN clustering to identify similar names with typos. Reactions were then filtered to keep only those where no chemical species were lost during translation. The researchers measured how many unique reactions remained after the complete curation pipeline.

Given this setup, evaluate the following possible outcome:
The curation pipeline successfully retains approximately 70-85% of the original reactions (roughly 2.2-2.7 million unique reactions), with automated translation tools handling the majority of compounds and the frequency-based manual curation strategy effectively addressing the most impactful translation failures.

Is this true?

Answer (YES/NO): NO